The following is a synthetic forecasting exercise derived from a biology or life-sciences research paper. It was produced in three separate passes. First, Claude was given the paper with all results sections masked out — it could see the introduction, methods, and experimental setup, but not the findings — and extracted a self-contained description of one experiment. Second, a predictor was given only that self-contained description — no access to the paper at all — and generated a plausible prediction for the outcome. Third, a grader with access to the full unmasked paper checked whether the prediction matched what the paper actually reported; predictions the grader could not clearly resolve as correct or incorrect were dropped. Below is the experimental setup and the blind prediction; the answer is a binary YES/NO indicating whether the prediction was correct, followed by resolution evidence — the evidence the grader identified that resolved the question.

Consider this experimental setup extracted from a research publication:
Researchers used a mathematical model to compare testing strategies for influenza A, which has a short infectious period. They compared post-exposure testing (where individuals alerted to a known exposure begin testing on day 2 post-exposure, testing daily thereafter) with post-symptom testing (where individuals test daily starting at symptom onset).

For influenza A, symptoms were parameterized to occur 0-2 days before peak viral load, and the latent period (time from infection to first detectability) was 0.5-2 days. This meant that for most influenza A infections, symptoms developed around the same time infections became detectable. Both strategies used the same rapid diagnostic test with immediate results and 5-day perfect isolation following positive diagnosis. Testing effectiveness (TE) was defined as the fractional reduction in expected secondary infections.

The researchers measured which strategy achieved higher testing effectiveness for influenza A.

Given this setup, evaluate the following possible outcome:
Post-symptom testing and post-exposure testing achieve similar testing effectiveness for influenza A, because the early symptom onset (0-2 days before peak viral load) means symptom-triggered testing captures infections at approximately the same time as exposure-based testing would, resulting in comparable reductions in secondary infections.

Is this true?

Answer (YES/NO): NO